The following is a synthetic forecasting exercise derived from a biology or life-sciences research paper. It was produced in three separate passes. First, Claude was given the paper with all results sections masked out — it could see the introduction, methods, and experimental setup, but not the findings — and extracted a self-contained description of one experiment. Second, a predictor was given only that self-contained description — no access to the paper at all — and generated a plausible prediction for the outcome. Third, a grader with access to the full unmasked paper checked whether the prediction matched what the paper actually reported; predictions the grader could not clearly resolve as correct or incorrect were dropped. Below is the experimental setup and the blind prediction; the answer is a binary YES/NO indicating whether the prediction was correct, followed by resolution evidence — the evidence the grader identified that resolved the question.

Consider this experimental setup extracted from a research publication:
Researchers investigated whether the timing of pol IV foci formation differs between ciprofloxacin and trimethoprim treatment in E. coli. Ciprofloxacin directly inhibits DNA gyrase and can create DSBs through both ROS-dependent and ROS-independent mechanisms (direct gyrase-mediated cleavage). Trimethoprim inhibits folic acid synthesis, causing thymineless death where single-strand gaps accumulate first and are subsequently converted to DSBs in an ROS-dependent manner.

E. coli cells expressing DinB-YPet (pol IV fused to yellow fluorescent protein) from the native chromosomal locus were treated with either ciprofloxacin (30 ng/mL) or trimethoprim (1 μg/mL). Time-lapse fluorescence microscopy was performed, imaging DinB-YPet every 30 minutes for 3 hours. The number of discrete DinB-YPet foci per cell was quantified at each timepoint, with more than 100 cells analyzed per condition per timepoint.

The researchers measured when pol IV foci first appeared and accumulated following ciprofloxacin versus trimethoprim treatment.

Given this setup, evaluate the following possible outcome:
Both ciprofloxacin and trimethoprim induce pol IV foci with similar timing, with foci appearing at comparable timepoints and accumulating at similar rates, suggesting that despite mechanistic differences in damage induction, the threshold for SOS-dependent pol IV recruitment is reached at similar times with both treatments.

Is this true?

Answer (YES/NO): NO